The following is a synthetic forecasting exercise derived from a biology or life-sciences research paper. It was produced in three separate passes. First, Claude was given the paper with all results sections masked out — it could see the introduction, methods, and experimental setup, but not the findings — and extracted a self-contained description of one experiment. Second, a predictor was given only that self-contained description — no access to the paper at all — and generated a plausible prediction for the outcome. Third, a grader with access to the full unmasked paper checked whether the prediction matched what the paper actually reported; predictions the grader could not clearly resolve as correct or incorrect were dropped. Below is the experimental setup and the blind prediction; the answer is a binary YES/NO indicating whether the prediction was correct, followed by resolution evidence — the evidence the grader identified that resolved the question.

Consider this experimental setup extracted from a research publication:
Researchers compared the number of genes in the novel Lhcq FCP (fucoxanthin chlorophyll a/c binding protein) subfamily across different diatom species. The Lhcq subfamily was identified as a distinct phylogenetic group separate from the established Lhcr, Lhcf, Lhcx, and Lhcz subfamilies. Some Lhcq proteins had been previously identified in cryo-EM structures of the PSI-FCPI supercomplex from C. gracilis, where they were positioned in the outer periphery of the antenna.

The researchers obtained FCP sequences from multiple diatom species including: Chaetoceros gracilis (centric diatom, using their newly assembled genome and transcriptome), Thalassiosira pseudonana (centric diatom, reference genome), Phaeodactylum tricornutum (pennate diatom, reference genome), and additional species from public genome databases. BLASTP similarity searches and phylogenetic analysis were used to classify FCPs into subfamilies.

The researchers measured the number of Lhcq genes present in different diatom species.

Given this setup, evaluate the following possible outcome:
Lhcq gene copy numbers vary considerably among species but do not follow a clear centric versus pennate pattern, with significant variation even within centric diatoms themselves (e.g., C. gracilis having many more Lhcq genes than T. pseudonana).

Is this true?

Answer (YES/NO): NO